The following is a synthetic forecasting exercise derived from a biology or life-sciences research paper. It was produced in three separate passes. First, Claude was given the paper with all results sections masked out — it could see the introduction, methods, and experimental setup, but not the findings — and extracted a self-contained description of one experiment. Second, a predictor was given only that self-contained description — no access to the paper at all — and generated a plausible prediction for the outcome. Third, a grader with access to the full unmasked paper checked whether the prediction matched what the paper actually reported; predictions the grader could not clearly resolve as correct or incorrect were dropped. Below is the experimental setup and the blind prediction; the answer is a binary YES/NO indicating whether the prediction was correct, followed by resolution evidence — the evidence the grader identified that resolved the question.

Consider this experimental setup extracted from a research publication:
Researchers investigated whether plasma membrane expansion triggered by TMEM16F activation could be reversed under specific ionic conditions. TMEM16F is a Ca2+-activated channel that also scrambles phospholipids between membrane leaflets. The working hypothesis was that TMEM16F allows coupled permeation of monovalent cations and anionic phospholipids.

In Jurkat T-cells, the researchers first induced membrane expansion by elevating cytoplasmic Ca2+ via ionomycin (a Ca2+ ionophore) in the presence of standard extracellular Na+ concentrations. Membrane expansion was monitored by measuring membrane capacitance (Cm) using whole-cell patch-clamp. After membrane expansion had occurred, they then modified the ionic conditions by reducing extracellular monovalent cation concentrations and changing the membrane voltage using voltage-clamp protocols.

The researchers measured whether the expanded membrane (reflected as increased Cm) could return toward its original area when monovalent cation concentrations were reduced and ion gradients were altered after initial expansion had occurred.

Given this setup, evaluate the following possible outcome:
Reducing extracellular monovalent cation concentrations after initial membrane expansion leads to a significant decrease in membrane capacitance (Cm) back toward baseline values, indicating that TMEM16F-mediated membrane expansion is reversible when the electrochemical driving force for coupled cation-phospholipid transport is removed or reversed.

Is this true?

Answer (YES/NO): NO